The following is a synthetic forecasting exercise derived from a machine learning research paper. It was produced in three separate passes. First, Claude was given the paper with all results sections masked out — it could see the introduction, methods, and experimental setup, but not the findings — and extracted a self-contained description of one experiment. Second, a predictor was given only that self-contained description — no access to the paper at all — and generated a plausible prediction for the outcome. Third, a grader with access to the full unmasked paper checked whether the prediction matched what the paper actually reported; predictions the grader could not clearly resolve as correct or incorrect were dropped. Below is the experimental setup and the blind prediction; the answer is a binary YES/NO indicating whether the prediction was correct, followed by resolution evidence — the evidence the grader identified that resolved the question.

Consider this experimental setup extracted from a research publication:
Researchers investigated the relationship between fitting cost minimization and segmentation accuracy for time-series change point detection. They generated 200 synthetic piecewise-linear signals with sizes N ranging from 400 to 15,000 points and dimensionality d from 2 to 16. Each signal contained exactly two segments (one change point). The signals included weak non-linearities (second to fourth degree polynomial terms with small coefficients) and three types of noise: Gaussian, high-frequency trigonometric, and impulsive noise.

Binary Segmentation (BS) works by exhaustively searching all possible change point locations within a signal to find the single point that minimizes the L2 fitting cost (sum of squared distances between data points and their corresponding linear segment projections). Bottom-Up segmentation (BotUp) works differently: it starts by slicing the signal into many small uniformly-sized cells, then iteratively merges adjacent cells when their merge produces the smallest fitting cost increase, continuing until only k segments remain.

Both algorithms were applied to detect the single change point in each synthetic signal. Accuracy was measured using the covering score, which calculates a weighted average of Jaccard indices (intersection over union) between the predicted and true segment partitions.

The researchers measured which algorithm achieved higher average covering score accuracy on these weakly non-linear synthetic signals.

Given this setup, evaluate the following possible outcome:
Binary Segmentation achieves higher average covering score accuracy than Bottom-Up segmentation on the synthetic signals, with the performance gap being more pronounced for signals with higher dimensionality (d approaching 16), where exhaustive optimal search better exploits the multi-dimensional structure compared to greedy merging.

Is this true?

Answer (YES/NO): NO